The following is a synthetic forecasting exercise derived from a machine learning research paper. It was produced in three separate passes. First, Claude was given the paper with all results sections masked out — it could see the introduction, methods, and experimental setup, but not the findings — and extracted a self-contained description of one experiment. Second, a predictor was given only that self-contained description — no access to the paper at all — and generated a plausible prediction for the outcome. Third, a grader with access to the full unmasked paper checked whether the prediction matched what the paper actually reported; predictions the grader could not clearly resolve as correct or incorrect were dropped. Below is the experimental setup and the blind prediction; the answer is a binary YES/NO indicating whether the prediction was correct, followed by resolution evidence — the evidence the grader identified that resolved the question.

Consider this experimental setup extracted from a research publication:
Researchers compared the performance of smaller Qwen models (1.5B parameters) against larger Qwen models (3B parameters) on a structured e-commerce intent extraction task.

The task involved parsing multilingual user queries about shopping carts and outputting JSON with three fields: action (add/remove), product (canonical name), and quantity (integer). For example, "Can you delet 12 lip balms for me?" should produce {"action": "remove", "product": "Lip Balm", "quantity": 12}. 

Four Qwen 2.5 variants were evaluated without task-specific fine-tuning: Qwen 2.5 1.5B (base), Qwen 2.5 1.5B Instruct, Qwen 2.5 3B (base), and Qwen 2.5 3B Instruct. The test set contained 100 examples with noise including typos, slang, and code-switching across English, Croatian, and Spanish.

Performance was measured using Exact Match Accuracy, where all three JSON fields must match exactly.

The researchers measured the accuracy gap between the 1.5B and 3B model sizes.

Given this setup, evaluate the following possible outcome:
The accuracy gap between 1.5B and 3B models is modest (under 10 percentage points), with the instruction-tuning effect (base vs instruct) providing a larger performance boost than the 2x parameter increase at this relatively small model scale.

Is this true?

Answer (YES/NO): NO